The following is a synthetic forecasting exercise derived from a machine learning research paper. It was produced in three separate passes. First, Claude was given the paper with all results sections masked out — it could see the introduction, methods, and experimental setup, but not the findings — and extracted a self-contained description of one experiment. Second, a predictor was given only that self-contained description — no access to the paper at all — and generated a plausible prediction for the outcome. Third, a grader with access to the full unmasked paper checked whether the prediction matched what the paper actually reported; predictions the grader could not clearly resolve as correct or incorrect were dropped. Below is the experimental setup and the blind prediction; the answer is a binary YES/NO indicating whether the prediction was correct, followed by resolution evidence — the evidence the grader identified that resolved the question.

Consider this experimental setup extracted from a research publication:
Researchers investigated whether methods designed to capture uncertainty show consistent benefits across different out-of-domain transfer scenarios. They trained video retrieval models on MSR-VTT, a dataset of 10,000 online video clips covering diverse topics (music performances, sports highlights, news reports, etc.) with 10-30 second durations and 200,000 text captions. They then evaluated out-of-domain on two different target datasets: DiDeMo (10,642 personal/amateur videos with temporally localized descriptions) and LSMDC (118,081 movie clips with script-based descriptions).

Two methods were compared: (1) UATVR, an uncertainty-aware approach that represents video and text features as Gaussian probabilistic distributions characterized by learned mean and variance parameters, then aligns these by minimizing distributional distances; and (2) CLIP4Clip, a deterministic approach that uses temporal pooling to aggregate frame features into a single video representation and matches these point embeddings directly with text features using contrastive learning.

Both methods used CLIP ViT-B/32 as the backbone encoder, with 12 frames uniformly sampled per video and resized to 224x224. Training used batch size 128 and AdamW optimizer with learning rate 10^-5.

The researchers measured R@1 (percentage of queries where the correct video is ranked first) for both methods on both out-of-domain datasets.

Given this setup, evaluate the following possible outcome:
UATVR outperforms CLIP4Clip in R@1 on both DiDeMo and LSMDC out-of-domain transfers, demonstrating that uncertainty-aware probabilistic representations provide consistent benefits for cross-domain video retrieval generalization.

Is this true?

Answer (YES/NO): NO